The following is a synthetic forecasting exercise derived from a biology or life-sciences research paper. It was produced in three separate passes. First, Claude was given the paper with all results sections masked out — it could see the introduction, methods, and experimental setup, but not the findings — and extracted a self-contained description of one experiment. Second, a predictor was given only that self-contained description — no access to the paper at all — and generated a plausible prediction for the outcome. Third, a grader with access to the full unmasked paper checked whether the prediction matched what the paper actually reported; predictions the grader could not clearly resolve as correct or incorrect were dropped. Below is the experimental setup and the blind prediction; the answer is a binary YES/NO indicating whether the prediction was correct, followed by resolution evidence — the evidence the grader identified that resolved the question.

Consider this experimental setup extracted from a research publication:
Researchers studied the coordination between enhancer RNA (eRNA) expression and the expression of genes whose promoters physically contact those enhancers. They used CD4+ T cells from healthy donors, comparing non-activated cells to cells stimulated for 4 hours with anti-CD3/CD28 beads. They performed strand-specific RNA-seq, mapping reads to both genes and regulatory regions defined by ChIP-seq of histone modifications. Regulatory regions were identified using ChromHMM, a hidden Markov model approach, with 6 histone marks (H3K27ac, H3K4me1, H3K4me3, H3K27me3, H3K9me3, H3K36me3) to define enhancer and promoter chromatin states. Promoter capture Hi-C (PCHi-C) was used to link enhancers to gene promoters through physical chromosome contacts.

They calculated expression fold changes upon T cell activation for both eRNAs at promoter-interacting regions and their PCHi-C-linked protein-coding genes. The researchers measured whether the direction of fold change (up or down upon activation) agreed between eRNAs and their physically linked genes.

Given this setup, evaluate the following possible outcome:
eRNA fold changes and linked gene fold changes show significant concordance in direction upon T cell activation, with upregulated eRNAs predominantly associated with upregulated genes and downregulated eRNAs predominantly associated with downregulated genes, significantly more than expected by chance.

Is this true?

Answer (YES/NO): YES